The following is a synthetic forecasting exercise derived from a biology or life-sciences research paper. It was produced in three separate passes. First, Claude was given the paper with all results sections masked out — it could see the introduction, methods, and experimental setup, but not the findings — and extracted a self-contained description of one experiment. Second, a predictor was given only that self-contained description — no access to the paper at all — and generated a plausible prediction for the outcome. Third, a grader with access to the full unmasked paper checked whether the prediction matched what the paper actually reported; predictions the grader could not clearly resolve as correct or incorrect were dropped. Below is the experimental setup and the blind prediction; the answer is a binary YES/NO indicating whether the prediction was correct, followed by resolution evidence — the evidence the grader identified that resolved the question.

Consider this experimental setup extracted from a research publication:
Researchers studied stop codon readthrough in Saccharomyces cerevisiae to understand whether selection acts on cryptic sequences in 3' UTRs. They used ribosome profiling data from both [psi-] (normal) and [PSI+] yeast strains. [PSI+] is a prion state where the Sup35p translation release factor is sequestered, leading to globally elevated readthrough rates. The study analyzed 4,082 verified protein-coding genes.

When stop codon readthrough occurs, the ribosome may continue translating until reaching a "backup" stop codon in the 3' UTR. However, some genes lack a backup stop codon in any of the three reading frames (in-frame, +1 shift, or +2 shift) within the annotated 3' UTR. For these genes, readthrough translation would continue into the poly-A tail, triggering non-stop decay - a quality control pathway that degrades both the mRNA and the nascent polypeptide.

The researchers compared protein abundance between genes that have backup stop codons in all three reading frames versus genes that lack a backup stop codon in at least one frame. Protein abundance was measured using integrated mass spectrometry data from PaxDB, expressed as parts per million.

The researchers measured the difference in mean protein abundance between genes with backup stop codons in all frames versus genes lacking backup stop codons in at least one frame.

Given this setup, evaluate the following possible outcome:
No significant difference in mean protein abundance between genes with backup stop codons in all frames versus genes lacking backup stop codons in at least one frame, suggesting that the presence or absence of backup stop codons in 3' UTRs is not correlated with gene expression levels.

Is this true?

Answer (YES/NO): NO